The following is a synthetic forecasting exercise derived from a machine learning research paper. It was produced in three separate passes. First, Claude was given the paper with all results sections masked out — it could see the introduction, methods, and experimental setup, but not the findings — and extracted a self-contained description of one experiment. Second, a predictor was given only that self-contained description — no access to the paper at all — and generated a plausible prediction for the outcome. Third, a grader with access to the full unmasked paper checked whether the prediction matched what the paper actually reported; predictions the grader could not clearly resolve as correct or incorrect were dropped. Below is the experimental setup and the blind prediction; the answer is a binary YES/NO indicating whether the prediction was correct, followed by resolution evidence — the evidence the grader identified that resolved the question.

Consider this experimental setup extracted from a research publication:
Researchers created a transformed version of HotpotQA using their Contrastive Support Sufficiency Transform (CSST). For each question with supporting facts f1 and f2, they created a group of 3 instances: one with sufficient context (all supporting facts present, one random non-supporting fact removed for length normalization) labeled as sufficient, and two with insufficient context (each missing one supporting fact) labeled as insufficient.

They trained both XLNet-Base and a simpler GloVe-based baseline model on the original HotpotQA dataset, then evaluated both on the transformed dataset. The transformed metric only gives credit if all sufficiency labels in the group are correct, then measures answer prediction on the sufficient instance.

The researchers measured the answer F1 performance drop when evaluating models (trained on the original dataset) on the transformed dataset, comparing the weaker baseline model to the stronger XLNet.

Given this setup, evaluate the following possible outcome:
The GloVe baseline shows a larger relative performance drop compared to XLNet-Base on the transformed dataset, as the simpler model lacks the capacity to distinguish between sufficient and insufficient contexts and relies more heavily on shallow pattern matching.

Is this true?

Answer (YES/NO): YES